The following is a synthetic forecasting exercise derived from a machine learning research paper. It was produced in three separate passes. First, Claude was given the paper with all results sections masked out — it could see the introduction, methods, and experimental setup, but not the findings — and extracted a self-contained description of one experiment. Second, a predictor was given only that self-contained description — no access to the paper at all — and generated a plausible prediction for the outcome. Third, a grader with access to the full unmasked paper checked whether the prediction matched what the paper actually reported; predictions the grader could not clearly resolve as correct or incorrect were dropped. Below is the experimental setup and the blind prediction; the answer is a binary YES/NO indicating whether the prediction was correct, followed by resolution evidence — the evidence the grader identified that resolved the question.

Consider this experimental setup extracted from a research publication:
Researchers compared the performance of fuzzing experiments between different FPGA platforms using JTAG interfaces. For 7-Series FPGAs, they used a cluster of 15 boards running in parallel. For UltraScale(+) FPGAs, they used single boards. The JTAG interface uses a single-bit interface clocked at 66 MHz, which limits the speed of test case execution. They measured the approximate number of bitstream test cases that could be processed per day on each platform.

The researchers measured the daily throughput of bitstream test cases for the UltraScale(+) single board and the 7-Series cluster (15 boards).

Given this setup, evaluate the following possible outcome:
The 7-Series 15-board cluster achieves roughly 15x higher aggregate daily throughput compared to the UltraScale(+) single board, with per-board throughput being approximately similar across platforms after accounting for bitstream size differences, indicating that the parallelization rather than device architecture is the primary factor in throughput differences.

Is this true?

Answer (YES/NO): YES